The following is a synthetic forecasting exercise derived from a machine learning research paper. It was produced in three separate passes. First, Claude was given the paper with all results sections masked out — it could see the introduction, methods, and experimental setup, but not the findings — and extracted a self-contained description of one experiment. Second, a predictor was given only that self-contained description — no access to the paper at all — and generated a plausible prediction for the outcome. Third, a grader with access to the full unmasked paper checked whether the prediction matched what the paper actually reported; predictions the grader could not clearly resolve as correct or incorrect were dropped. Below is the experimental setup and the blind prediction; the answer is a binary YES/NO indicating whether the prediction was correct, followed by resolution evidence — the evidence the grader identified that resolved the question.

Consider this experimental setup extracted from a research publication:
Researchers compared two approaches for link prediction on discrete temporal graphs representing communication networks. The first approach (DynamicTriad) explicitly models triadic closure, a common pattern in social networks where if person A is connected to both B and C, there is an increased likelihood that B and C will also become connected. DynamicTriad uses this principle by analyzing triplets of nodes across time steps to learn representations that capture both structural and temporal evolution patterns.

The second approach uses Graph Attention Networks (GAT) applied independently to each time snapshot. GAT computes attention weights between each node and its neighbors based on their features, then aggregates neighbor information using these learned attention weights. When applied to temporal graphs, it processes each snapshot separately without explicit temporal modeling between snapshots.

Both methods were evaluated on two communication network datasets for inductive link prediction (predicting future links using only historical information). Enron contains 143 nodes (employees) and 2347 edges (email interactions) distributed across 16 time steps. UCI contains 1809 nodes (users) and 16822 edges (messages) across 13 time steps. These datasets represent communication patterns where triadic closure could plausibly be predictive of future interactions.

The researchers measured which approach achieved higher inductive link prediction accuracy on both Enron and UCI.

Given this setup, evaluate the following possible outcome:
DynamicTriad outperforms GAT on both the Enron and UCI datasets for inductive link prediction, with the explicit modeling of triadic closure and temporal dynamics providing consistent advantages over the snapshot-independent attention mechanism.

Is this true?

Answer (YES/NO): NO